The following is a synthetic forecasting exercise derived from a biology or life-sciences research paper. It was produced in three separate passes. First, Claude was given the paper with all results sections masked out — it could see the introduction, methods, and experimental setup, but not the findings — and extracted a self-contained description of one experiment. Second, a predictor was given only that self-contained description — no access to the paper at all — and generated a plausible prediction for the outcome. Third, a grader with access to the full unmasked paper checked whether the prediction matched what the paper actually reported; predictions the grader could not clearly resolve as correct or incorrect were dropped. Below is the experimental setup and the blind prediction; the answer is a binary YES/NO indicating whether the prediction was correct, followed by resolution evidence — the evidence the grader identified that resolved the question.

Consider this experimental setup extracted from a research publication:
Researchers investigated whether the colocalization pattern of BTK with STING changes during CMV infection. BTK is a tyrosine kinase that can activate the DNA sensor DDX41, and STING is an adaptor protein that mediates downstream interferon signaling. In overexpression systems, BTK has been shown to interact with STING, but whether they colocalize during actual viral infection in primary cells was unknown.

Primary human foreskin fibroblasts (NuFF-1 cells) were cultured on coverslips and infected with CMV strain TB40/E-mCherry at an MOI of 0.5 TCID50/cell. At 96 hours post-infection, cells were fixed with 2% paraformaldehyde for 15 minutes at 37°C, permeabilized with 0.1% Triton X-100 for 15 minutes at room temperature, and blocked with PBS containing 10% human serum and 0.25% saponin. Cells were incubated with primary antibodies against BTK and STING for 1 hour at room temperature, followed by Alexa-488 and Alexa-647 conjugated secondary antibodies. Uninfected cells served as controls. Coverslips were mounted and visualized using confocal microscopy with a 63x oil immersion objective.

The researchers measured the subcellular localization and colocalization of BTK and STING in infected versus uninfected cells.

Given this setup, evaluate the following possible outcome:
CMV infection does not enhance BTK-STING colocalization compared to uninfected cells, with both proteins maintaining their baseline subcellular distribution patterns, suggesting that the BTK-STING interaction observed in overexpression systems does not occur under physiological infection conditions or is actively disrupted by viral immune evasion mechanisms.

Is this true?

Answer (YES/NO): NO